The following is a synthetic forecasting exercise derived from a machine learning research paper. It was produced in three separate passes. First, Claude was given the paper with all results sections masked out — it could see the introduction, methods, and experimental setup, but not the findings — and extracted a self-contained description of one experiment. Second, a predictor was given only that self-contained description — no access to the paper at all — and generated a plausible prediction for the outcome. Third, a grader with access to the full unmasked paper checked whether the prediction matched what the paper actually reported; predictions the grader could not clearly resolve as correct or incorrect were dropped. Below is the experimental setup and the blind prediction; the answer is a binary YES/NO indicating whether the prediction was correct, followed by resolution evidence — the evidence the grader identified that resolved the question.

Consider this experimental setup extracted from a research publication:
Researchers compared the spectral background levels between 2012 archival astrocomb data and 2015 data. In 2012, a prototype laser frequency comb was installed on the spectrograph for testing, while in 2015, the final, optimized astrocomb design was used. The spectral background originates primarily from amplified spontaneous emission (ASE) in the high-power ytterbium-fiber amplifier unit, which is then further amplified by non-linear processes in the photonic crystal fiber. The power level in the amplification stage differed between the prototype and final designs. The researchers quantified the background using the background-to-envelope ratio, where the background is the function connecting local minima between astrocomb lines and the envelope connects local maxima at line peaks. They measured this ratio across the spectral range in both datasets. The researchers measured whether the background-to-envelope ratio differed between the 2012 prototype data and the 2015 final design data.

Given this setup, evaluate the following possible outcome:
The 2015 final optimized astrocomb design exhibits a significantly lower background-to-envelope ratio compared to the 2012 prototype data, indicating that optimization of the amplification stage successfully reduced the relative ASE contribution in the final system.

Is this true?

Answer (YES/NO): NO